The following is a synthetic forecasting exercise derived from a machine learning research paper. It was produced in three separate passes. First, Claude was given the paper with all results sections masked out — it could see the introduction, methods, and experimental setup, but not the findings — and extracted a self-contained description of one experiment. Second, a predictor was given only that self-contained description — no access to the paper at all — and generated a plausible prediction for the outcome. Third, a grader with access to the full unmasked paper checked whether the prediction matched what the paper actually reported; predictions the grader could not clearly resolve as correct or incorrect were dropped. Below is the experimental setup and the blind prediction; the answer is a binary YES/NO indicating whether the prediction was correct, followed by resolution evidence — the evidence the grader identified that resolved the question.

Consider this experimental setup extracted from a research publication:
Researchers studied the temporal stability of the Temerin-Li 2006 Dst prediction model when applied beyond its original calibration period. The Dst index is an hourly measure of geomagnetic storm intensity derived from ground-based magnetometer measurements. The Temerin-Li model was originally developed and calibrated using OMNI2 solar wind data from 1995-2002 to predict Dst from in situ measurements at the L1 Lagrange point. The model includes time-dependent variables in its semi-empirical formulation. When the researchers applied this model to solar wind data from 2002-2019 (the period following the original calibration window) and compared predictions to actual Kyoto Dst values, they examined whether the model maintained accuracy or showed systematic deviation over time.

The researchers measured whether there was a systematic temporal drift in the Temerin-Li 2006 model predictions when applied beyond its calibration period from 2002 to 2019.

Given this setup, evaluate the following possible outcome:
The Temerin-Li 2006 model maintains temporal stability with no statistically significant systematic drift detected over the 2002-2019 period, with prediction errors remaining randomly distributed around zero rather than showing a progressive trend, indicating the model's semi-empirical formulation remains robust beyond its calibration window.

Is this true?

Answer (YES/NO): NO